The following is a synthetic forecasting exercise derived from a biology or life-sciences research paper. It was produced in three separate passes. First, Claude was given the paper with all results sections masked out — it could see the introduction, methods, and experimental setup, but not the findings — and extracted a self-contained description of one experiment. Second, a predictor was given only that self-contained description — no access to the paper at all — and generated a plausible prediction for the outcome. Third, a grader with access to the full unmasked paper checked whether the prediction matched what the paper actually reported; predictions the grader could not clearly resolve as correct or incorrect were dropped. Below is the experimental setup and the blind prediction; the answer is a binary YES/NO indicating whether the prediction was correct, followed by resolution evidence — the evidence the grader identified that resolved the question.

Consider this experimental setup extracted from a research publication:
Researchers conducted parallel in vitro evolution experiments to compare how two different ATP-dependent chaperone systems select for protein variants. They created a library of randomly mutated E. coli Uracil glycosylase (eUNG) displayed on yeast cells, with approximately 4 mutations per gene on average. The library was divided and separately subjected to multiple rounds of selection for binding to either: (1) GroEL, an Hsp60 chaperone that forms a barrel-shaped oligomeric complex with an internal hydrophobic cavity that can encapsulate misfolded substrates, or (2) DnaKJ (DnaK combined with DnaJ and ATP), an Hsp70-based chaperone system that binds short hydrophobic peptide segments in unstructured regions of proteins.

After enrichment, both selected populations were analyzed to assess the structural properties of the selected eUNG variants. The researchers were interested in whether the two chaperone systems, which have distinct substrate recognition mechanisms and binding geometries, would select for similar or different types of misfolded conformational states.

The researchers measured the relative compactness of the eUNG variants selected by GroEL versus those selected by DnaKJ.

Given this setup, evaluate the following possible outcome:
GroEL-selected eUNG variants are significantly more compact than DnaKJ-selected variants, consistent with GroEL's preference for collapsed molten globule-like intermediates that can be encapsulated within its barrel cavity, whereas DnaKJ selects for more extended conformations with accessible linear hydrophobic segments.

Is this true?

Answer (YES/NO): NO